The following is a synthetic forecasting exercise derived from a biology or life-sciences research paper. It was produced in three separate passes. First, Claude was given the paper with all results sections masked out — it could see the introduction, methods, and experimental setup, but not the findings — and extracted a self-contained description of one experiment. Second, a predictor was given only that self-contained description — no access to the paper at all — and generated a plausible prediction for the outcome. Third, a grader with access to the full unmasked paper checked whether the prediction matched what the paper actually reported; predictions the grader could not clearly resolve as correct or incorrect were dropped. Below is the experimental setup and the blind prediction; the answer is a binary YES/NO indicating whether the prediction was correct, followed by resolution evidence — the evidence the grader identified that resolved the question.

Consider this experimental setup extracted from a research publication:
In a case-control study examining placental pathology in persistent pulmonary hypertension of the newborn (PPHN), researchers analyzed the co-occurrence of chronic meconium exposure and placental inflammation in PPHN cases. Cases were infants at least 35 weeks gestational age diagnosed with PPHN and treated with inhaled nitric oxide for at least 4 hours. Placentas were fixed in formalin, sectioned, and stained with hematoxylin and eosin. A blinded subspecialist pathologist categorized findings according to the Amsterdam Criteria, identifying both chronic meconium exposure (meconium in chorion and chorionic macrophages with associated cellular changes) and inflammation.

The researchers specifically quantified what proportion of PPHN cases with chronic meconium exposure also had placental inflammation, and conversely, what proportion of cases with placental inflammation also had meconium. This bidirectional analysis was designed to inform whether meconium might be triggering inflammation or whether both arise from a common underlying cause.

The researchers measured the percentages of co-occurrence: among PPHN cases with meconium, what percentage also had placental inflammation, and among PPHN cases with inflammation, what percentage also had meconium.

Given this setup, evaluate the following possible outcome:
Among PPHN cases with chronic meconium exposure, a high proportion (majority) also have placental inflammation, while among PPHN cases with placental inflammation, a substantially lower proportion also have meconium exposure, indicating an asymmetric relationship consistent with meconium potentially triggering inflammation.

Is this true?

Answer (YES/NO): YES